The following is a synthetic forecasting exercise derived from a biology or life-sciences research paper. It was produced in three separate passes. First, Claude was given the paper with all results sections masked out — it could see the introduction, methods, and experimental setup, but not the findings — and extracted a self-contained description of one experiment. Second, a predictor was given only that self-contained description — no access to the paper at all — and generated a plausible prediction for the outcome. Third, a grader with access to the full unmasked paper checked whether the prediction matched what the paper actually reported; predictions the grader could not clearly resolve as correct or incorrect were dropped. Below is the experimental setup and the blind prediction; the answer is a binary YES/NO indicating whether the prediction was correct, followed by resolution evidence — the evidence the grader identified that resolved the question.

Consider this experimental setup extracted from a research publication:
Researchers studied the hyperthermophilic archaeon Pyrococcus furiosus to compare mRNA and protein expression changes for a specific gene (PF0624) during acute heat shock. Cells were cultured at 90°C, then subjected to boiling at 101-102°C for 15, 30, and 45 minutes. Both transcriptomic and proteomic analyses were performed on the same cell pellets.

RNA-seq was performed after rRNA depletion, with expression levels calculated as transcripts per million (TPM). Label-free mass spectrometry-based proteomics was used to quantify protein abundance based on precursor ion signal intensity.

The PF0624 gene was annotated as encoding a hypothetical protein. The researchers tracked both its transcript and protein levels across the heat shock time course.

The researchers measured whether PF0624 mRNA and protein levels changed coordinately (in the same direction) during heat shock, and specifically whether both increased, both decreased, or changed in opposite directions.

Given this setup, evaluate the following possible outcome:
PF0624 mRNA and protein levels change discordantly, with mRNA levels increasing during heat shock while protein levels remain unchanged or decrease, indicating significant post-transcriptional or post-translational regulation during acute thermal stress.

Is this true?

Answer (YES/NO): NO